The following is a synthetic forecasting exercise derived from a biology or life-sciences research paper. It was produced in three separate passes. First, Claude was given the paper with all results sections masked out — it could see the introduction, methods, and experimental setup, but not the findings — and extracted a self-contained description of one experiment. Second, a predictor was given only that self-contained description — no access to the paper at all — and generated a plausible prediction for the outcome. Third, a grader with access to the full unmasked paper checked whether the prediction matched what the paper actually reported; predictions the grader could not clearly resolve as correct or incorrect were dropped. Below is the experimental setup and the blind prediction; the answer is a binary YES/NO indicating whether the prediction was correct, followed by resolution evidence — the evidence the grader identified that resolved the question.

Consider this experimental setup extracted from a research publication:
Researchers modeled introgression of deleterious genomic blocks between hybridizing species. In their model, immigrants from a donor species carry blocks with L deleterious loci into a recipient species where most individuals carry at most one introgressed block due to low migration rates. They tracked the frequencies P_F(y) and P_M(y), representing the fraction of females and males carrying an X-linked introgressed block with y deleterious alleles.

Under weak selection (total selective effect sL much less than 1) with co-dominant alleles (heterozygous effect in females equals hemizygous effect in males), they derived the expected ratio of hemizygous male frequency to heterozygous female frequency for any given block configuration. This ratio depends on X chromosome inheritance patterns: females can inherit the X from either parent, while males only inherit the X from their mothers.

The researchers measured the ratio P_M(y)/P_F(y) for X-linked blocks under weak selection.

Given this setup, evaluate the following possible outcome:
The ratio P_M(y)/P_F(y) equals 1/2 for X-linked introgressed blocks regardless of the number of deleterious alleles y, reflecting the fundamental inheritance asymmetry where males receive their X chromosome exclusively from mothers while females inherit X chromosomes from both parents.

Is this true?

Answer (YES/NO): YES